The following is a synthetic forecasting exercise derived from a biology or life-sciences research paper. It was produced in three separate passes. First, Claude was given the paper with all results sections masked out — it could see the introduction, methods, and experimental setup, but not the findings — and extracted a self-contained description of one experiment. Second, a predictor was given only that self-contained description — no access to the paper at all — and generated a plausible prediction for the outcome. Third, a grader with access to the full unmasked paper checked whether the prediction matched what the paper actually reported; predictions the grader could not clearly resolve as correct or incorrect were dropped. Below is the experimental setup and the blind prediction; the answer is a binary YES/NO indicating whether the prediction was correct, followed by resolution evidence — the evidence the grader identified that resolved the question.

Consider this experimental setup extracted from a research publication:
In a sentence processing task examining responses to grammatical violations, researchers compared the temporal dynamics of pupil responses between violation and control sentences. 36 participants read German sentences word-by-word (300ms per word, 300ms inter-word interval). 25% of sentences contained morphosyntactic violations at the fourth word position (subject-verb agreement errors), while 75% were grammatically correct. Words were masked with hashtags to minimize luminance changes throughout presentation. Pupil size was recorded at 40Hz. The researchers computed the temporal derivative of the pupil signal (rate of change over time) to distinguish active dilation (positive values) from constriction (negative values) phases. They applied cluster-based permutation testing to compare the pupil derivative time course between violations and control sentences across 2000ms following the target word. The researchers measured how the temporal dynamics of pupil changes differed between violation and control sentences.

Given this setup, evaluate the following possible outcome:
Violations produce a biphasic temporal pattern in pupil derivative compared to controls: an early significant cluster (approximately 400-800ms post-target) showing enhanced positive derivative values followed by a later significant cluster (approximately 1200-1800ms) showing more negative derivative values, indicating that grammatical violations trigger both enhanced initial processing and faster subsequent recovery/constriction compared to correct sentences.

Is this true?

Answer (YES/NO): NO